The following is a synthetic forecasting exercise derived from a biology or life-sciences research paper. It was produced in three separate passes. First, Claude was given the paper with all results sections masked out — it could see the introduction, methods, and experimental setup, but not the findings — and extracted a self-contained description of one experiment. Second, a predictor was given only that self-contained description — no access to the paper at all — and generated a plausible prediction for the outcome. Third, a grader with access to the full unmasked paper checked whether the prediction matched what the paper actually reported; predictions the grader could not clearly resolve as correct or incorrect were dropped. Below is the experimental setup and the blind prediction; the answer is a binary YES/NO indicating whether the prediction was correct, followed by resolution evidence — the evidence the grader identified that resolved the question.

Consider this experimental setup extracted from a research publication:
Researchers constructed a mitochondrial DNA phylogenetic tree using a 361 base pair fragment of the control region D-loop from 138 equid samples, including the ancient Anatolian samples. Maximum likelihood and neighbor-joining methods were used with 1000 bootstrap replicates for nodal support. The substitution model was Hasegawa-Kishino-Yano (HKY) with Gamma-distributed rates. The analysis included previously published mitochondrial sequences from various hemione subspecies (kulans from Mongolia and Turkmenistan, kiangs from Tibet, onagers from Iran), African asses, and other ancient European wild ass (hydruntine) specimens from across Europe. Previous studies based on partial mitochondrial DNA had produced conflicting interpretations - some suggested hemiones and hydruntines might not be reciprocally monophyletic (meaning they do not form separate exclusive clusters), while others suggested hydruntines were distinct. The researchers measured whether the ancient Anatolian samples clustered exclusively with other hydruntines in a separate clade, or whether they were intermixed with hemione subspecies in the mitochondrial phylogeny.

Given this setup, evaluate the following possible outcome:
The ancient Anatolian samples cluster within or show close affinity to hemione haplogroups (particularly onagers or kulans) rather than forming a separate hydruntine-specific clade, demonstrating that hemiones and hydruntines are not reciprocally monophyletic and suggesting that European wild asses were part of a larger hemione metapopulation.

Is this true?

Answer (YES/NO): NO